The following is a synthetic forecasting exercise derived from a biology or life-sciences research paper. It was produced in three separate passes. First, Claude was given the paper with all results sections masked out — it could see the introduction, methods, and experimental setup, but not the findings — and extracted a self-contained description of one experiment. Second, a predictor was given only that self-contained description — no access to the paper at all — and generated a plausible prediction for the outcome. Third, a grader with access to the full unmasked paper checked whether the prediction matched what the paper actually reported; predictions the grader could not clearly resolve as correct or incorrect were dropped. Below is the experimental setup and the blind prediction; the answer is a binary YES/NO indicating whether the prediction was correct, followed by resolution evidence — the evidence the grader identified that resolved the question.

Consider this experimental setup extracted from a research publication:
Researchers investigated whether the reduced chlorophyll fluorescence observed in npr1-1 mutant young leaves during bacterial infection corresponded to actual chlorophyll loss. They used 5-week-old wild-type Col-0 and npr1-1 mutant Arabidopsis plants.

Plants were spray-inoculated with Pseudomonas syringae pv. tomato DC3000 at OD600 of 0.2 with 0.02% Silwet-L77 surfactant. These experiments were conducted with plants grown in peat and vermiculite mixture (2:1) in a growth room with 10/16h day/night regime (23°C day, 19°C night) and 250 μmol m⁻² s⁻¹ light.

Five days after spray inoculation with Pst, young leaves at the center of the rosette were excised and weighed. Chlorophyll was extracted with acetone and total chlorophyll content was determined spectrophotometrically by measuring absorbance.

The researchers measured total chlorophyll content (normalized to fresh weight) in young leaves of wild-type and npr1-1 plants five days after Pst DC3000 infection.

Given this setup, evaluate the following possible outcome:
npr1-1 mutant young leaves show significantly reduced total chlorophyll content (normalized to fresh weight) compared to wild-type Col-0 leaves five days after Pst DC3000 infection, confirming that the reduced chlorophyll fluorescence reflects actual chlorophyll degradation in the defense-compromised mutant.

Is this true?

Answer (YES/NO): YES